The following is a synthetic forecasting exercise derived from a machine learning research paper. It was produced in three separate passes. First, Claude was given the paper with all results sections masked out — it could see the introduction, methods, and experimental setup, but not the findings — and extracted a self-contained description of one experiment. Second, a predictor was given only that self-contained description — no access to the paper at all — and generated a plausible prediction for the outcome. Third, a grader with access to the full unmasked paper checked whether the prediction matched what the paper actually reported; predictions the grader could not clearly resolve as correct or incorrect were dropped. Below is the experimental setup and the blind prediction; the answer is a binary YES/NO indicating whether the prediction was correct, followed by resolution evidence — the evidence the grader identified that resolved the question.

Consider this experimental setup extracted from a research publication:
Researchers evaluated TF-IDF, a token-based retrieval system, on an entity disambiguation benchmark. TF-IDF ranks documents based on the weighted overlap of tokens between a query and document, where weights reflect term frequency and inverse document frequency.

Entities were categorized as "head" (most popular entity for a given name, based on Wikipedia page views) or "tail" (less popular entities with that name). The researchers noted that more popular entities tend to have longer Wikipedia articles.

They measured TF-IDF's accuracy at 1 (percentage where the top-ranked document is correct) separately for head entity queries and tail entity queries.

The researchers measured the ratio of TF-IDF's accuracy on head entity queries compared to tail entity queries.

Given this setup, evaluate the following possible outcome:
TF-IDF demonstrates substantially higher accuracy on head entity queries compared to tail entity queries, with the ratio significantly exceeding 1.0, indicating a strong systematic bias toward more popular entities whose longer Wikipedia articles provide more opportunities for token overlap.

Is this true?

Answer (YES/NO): YES